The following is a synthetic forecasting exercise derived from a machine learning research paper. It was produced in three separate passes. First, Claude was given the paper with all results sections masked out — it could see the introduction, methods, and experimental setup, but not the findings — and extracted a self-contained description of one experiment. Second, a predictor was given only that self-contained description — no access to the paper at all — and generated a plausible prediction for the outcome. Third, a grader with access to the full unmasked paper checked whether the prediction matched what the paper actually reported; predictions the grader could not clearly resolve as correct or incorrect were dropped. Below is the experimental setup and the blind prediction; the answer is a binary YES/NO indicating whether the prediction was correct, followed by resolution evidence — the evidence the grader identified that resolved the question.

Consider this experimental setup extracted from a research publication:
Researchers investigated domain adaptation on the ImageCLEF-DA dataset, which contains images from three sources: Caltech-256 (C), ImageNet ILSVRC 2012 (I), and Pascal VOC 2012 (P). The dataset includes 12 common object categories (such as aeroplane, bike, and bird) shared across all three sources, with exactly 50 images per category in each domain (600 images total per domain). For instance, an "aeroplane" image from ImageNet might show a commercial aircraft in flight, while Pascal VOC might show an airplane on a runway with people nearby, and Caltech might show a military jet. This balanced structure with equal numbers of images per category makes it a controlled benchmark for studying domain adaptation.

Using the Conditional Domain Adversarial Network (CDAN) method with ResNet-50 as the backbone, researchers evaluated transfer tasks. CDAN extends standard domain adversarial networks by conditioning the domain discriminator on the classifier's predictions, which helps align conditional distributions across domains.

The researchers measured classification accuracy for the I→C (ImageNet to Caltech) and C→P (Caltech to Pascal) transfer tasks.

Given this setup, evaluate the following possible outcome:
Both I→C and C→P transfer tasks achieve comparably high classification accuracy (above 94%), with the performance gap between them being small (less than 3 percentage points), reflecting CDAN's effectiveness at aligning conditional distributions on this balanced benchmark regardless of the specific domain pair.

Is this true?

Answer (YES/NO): NO